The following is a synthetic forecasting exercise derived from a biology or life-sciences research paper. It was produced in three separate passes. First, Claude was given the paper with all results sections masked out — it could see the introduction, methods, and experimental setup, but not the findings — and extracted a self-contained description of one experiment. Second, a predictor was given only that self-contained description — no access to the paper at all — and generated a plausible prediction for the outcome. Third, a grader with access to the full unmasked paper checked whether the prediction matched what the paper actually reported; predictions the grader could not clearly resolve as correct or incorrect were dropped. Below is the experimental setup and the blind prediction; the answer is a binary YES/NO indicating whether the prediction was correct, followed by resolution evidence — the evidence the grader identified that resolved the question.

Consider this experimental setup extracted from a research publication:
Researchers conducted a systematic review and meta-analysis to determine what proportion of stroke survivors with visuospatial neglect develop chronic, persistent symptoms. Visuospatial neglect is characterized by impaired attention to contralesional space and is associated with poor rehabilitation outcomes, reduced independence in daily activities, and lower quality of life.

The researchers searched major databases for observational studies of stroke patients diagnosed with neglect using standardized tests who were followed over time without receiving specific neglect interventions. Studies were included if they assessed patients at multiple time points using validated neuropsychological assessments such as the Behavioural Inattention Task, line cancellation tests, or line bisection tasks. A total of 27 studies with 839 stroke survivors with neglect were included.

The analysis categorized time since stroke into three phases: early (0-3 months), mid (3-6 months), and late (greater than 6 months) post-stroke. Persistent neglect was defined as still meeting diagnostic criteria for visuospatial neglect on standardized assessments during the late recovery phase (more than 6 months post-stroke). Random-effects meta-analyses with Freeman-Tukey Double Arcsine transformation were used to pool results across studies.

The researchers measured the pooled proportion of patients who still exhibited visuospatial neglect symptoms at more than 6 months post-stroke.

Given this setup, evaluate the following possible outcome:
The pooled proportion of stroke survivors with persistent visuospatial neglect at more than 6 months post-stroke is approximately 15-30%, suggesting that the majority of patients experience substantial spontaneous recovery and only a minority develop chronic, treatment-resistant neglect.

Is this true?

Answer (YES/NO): NO